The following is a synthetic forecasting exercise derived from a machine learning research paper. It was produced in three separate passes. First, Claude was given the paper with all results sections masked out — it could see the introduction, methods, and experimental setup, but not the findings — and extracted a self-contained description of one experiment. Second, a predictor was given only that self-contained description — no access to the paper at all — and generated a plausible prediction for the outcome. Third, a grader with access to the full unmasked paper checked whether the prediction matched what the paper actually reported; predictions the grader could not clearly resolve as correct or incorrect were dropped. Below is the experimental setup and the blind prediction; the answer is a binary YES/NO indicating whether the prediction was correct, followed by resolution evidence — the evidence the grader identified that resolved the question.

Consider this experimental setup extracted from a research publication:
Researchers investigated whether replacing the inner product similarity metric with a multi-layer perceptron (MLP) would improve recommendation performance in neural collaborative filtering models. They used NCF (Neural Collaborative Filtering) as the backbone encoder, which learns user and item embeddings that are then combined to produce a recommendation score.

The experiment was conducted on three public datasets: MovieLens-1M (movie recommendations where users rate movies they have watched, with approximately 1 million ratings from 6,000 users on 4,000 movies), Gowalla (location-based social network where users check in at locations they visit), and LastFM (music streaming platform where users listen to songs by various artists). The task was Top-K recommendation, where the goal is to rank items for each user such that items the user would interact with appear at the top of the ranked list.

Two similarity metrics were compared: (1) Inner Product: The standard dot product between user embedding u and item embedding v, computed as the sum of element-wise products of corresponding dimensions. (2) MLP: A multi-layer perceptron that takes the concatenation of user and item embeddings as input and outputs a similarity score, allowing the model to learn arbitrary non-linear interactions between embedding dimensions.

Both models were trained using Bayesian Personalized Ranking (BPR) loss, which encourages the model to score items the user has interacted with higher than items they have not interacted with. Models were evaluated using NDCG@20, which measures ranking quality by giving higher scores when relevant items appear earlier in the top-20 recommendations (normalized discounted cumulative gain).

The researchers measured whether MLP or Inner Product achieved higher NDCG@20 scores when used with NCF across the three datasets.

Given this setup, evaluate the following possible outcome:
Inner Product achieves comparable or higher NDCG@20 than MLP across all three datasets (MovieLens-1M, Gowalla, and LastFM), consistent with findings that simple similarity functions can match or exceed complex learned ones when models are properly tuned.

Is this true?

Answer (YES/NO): YES